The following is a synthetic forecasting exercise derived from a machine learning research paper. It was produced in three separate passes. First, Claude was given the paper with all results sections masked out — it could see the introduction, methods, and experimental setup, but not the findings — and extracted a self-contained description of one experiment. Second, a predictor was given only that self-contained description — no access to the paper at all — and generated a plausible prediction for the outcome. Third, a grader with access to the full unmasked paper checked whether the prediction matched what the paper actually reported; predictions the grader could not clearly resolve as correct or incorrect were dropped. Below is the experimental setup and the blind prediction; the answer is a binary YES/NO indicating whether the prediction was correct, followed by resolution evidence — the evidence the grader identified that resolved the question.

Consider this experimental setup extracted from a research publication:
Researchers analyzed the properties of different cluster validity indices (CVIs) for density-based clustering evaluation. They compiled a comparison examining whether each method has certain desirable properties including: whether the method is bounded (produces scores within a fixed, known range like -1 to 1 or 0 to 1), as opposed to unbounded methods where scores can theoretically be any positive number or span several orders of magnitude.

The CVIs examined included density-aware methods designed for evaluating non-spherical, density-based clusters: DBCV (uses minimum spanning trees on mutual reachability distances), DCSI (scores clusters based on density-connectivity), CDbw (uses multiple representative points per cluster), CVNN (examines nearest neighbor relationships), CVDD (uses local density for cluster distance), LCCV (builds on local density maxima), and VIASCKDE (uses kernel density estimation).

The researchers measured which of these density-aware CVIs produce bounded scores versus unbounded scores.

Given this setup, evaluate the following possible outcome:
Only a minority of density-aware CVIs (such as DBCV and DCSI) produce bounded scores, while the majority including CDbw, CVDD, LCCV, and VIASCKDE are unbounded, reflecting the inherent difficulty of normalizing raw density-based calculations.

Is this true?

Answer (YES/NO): NO